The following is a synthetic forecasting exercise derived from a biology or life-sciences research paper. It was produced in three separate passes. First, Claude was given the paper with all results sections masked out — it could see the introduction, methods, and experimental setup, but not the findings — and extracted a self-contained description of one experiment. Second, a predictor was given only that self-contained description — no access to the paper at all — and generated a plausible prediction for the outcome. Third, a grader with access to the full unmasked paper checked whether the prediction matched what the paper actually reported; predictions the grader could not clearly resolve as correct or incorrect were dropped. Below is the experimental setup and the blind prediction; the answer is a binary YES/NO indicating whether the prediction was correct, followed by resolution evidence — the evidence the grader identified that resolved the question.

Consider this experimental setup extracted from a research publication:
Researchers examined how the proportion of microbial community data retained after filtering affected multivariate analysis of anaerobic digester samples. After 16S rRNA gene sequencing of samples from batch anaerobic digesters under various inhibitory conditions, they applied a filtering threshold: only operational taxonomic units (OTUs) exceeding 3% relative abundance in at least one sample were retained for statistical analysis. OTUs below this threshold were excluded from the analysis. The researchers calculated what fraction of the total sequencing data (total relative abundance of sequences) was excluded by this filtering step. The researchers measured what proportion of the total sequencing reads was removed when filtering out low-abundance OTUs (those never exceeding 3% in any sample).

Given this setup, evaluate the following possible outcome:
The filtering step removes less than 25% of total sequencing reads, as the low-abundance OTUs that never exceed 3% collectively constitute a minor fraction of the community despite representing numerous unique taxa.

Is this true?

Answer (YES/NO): YES